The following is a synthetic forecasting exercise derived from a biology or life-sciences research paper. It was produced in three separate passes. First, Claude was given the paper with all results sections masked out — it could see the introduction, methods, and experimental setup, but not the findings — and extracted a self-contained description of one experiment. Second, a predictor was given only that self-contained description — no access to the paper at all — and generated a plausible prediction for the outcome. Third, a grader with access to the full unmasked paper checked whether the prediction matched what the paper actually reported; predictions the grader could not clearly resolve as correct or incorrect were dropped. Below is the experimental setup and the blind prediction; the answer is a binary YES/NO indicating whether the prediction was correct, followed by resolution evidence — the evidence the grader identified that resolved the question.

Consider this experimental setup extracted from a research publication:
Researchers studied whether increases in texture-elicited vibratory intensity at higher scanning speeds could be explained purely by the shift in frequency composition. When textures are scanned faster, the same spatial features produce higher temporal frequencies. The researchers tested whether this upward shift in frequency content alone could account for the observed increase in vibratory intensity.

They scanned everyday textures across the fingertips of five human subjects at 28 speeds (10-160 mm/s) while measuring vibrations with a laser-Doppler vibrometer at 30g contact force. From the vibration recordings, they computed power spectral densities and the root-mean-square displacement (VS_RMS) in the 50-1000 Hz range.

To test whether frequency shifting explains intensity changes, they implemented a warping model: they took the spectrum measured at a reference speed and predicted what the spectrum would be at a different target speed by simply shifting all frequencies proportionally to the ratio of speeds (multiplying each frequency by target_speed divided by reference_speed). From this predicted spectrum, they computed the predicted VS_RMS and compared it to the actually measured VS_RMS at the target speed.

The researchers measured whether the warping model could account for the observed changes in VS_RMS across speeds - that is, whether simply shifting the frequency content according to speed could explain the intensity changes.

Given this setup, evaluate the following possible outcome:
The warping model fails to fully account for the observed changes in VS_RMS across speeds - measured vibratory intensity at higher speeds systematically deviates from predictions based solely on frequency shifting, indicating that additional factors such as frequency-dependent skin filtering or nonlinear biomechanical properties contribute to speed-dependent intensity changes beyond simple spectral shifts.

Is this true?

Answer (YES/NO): NO